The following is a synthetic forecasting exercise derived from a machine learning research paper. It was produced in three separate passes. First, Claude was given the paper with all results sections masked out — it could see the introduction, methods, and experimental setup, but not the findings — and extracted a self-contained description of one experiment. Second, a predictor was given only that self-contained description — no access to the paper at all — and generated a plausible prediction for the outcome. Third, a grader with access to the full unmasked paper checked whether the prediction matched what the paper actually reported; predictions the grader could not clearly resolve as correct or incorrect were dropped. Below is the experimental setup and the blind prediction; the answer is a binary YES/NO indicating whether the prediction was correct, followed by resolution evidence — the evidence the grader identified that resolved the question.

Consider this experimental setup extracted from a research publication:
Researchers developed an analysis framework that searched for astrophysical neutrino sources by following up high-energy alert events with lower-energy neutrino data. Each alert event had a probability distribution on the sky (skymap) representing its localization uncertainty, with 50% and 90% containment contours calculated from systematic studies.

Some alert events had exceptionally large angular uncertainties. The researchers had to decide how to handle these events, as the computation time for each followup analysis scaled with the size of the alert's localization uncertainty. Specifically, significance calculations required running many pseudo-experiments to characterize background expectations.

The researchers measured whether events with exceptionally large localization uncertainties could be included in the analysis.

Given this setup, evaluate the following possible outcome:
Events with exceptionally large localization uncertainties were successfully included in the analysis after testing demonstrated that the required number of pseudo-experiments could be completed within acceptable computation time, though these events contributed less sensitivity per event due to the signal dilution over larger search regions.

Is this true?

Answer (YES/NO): NO